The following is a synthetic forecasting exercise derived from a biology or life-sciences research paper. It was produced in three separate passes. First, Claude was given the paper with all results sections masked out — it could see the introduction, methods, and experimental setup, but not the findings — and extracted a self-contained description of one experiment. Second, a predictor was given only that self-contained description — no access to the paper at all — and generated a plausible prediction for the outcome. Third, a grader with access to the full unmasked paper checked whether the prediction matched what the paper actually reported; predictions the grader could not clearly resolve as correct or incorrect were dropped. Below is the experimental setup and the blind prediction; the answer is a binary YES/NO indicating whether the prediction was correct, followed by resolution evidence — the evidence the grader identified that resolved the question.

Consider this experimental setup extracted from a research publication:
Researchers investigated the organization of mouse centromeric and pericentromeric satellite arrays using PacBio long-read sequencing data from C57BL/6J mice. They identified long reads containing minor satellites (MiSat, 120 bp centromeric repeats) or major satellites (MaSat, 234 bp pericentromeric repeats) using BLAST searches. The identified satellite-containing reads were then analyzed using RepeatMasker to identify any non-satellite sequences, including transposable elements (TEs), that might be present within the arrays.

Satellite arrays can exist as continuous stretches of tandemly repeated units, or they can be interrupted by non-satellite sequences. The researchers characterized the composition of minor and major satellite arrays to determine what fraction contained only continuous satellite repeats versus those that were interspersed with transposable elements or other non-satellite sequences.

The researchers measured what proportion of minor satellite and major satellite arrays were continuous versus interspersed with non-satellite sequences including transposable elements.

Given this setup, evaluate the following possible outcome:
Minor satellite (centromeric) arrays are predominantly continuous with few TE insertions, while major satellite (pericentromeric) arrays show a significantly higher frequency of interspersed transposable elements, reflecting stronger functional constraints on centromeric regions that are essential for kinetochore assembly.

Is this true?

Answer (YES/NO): YES